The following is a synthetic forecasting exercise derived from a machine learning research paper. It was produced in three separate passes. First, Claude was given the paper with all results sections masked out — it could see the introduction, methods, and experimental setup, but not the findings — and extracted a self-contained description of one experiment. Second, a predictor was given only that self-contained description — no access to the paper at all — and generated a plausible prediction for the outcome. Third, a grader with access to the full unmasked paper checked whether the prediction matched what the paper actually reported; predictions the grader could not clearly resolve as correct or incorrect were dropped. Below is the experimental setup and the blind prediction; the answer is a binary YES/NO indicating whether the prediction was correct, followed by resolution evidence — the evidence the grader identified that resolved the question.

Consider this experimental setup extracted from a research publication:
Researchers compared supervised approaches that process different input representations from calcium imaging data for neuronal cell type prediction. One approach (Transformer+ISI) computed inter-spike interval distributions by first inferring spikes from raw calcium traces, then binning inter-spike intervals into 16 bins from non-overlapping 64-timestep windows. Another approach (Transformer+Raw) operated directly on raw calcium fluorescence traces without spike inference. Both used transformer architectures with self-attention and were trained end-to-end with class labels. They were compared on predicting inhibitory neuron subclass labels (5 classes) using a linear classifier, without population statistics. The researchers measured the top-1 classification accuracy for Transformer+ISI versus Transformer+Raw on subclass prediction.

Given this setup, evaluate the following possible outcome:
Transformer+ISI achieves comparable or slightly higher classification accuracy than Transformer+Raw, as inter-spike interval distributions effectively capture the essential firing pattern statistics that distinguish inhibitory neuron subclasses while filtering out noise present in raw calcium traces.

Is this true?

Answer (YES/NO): YES